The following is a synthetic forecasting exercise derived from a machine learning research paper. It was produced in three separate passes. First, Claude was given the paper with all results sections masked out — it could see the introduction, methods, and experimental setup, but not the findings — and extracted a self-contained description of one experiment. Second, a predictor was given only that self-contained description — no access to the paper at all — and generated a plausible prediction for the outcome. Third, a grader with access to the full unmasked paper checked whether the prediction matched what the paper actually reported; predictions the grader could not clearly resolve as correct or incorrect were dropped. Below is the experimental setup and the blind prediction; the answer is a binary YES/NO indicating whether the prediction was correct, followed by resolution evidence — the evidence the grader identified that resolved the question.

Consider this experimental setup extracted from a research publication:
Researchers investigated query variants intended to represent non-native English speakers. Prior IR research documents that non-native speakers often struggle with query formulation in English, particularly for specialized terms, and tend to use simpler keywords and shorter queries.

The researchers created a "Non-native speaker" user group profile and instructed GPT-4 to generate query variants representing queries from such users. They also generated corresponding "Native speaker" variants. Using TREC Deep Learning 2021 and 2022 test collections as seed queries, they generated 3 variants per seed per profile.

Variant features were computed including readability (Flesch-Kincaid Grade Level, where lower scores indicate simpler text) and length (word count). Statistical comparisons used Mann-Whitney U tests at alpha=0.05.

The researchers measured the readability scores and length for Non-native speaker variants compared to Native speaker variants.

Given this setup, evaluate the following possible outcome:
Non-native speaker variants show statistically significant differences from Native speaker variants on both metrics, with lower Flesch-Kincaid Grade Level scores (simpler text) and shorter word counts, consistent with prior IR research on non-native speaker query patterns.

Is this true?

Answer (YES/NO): NO